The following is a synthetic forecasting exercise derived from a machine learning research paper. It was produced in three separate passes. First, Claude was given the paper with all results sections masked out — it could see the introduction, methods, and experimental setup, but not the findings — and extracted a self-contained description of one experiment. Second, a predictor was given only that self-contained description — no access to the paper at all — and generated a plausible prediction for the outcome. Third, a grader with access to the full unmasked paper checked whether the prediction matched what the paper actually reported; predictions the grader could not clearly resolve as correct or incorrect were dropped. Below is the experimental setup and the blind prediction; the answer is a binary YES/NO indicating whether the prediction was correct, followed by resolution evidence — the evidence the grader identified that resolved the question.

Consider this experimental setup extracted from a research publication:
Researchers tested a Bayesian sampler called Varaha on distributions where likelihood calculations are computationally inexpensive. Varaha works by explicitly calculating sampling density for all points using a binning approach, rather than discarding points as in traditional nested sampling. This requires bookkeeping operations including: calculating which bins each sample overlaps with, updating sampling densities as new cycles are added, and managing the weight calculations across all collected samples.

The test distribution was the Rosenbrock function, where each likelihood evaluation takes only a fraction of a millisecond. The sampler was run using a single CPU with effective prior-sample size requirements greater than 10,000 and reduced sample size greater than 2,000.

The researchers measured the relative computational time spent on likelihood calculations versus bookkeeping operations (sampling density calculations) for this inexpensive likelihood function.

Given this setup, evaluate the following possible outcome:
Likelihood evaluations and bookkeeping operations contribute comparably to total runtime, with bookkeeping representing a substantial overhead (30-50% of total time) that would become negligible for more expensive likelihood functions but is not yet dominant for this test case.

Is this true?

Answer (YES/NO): NO